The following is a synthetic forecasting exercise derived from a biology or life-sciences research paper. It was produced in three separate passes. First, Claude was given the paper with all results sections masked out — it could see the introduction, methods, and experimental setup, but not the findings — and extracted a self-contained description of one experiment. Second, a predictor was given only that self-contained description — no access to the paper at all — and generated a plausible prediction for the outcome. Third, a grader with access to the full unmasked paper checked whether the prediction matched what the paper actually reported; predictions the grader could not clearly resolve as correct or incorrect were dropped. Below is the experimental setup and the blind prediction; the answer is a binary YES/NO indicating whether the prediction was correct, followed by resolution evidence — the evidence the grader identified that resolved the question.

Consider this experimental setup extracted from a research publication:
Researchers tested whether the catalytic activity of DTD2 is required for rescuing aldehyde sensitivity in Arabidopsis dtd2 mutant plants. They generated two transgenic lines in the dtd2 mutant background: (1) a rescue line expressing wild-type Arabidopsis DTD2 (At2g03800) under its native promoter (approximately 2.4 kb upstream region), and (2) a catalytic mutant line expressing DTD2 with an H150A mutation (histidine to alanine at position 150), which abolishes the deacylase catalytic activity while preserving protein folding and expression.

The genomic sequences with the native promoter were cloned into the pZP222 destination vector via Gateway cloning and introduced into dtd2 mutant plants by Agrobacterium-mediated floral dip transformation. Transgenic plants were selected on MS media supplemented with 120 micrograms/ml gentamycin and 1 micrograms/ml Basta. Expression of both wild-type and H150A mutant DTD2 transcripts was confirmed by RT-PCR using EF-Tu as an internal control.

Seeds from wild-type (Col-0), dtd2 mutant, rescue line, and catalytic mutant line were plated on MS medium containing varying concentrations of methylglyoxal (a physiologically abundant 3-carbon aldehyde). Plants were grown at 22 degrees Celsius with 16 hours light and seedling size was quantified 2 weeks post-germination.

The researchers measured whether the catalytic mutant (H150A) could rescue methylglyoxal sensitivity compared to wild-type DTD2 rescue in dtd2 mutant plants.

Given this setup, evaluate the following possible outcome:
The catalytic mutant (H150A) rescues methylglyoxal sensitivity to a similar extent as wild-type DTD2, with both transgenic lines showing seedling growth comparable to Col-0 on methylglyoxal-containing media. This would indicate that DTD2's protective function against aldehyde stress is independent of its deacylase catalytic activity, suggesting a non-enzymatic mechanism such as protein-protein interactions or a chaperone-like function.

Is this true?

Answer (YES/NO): NO